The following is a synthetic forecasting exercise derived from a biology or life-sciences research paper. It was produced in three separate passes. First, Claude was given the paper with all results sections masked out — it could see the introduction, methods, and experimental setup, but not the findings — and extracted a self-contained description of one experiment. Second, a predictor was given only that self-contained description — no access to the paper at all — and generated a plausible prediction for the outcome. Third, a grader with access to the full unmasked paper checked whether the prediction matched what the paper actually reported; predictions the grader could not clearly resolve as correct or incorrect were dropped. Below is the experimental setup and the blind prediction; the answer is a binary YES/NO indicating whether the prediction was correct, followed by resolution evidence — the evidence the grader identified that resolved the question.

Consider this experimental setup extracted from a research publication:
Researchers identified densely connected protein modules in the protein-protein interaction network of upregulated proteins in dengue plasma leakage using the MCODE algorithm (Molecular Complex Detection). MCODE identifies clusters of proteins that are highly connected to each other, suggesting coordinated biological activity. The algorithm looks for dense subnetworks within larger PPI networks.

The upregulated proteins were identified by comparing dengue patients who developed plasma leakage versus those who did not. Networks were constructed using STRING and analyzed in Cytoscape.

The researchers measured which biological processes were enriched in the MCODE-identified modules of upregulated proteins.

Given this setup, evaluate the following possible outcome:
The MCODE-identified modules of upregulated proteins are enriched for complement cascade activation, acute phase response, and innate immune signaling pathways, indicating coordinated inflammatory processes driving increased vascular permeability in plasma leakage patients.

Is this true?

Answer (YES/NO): NO